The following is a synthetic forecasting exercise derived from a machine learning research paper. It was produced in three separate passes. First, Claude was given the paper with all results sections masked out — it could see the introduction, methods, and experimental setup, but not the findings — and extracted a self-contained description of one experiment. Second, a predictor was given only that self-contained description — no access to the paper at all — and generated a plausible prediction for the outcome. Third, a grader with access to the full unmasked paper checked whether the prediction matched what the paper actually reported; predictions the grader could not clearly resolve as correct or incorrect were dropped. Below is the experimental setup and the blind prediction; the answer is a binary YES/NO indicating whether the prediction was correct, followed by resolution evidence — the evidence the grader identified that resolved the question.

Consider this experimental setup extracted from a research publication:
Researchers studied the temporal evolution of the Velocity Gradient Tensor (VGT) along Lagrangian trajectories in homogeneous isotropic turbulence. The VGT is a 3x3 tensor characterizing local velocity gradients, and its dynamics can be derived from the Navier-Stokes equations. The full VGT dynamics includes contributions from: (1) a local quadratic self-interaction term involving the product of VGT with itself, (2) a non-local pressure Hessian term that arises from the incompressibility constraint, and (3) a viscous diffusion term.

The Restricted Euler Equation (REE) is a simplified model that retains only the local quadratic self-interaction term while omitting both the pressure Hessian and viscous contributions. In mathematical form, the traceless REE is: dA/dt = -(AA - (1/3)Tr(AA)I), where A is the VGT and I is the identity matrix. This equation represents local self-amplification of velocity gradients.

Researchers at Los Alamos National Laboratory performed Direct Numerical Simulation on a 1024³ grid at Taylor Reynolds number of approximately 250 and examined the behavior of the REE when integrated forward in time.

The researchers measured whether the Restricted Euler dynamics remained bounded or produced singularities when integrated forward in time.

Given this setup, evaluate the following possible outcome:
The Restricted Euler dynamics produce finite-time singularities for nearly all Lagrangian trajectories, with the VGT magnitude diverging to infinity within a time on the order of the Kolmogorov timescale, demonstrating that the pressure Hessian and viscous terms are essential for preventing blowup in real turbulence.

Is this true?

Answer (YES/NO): YES